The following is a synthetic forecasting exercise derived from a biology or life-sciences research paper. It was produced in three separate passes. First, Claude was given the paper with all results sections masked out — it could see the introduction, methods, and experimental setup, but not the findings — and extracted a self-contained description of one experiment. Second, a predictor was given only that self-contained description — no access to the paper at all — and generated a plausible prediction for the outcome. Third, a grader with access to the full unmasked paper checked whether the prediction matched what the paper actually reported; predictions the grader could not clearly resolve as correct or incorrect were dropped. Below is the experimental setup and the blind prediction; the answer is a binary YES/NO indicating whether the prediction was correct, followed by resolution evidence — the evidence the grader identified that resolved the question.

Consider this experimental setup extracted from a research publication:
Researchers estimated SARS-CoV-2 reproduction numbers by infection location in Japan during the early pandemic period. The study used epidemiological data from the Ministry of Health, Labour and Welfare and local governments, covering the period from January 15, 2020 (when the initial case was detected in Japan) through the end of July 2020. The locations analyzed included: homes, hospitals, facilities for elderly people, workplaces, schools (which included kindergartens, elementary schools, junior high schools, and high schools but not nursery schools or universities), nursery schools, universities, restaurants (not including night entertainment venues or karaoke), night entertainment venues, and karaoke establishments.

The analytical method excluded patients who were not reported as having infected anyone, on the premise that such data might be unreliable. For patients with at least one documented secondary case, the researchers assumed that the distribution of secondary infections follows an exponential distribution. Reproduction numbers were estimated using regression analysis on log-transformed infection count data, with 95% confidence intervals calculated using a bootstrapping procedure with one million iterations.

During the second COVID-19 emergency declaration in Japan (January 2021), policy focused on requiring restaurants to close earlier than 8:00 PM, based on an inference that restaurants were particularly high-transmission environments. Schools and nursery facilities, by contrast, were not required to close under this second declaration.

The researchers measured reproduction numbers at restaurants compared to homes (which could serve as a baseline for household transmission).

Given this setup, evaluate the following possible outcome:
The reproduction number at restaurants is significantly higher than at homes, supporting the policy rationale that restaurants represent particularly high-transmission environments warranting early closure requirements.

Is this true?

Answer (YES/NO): NO